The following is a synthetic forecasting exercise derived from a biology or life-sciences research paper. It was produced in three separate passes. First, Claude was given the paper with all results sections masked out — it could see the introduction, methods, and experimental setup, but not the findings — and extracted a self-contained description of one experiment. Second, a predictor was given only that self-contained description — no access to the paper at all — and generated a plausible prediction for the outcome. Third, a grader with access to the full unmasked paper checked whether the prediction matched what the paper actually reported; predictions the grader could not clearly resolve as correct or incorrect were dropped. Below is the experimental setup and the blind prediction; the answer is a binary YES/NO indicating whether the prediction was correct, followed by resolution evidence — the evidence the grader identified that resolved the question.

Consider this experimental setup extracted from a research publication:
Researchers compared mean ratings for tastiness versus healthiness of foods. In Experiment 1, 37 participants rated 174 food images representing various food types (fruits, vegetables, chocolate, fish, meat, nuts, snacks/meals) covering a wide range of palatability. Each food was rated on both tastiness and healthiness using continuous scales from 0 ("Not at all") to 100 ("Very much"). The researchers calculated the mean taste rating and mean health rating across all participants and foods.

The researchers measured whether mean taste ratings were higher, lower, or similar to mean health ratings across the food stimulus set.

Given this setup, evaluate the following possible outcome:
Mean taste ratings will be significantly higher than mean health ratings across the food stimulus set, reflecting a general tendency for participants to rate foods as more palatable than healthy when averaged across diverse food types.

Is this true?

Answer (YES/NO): YES